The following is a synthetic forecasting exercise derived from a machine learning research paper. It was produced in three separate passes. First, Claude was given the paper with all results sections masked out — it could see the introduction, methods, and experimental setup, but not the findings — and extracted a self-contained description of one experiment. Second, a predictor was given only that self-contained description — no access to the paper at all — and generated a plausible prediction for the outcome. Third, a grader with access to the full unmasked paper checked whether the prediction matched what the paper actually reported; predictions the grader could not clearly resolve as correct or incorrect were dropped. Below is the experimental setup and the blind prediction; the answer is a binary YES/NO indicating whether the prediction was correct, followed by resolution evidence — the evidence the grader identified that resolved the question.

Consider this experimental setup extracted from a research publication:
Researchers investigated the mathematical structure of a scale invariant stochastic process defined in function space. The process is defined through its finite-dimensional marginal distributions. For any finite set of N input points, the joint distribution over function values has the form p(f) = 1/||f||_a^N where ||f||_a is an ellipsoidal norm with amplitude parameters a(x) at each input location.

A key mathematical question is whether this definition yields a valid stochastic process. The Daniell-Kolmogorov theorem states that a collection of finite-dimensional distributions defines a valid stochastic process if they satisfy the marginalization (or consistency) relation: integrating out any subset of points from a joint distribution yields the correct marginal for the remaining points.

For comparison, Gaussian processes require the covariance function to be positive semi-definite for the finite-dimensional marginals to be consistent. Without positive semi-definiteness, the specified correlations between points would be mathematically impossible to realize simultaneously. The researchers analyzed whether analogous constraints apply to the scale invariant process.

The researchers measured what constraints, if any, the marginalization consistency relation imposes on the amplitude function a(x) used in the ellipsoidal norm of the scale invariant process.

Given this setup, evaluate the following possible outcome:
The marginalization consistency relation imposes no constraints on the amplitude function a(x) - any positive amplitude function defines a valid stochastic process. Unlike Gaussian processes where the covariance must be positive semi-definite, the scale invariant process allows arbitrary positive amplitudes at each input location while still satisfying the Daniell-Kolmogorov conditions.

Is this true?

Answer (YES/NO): YES